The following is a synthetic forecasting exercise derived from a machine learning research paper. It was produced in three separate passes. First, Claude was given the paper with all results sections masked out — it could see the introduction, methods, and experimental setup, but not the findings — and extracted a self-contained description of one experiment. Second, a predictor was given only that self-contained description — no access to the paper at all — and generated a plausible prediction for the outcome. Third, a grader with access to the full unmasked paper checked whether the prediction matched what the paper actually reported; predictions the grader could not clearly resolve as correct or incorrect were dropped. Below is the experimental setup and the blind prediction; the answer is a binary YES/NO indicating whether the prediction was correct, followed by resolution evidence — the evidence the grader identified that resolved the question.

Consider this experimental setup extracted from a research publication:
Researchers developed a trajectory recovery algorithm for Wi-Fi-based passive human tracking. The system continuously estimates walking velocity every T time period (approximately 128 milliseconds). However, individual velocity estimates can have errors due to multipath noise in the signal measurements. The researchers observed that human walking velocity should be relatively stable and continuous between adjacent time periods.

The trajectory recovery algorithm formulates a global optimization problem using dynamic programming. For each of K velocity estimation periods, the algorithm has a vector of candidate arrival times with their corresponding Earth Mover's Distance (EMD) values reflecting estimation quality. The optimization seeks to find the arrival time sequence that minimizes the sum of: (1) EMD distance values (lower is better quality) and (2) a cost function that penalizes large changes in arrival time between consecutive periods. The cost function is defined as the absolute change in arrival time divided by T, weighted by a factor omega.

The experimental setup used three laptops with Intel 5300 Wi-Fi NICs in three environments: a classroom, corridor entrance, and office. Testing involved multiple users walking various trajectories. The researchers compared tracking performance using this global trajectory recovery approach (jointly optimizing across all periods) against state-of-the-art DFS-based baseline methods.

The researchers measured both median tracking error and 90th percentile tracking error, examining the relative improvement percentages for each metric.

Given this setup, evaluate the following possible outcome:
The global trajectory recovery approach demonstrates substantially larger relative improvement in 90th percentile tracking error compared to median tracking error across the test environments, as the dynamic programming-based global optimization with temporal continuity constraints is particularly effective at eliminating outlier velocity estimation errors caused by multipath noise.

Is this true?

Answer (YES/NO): YES